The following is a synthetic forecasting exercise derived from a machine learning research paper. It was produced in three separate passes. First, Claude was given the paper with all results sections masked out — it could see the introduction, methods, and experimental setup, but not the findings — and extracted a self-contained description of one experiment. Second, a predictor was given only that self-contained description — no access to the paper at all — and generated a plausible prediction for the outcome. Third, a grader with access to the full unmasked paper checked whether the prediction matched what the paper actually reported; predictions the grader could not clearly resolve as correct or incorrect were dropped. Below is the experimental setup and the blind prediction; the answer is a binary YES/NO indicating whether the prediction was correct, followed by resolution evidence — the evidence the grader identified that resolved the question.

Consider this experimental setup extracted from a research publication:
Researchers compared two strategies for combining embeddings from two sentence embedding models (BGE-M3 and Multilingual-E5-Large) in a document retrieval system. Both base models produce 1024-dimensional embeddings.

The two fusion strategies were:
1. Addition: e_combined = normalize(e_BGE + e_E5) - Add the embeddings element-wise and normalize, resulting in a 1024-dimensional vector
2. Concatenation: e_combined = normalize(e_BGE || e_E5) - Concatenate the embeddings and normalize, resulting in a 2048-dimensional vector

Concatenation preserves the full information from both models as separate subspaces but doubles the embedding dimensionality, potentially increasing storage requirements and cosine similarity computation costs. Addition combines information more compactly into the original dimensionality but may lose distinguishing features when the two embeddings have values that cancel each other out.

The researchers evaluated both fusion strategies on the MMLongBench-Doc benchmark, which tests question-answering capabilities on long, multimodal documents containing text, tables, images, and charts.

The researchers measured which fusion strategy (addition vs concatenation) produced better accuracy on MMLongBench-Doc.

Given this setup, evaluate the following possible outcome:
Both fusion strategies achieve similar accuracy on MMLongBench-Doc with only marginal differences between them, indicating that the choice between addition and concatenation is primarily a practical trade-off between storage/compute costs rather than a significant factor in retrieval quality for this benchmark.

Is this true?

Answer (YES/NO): NO